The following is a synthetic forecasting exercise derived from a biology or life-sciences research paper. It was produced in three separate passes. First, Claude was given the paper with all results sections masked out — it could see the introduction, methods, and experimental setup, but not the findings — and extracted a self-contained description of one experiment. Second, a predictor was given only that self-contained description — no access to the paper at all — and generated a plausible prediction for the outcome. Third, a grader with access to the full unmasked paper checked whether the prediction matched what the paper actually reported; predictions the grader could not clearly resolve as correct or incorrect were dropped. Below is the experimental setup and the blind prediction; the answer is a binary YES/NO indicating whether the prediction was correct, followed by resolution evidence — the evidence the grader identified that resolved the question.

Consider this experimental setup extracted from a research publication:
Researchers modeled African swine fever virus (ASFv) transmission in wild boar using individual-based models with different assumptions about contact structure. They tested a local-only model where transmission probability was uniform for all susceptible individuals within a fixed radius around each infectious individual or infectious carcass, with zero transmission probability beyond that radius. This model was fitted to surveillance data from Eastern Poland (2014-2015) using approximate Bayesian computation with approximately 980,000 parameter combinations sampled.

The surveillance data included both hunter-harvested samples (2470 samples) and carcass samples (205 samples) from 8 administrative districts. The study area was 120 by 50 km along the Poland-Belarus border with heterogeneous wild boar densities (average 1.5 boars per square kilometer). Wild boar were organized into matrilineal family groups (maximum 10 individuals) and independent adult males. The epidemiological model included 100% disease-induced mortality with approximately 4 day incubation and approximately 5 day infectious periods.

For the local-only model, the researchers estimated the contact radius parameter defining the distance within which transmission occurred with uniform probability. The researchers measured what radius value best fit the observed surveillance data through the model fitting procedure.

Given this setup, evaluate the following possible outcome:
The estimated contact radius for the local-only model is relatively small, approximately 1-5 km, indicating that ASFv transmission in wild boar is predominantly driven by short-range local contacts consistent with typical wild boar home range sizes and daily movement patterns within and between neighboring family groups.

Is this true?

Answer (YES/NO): YES